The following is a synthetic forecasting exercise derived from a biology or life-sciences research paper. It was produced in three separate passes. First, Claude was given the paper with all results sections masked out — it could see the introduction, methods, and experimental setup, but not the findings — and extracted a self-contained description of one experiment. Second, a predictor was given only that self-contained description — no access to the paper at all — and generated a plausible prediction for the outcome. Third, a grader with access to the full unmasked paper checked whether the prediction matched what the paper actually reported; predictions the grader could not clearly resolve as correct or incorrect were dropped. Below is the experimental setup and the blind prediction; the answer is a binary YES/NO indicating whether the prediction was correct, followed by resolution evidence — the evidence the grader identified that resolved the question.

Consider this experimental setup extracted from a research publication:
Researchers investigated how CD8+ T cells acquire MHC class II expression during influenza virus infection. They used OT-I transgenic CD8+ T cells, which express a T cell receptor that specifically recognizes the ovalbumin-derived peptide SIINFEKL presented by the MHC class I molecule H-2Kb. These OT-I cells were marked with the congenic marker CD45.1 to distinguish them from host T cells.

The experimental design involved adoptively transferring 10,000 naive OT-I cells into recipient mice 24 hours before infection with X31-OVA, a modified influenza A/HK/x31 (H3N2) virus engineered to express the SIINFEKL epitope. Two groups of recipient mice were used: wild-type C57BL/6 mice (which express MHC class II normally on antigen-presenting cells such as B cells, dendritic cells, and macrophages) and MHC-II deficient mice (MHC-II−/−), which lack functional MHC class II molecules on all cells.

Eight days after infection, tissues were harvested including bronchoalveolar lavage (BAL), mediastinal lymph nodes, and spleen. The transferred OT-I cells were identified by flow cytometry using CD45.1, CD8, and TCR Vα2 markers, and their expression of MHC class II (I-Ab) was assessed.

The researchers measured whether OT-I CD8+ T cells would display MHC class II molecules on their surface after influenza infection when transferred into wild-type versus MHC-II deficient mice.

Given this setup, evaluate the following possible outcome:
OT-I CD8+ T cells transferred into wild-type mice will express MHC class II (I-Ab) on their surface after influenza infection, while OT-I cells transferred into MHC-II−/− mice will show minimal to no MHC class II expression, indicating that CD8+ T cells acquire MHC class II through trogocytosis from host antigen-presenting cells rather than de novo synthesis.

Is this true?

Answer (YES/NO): YES